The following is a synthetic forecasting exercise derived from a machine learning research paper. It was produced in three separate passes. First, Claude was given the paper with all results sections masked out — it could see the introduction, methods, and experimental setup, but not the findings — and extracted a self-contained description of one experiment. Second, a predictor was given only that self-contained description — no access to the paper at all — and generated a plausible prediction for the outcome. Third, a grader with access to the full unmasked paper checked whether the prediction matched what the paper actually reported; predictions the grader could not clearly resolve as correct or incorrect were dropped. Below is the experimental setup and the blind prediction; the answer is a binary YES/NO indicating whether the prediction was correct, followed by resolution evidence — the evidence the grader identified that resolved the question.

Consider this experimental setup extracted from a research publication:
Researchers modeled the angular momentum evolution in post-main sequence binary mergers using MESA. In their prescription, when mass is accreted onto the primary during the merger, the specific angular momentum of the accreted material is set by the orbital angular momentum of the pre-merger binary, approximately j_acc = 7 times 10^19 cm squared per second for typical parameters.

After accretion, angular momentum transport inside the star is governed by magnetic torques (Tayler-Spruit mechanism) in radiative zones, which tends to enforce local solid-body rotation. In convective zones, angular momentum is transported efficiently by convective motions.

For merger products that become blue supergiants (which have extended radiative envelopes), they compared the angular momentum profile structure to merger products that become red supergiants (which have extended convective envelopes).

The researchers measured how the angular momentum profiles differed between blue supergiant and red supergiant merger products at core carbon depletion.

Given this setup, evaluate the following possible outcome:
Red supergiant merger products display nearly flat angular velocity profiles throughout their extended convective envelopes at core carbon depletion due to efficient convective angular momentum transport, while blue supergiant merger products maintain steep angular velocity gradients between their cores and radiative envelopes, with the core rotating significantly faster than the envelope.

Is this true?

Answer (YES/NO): NO